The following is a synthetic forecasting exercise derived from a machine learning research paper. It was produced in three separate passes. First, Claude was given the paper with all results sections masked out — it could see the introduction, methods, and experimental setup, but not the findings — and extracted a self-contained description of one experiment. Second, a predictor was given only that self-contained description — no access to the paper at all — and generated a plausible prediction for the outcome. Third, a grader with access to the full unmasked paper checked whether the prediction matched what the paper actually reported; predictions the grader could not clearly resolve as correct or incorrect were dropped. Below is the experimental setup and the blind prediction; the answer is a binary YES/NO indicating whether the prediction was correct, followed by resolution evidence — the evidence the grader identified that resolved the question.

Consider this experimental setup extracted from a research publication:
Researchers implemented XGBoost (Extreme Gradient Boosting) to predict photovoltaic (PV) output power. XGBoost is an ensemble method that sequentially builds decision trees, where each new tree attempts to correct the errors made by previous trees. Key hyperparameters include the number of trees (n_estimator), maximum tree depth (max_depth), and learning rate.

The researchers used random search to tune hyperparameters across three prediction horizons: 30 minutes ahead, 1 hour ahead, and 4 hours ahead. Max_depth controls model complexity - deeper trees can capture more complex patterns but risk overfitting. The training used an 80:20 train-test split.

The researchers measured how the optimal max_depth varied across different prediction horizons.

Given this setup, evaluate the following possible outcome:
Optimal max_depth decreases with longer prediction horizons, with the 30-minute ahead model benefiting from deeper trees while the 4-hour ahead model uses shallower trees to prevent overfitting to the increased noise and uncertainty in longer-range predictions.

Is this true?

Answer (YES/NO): YES